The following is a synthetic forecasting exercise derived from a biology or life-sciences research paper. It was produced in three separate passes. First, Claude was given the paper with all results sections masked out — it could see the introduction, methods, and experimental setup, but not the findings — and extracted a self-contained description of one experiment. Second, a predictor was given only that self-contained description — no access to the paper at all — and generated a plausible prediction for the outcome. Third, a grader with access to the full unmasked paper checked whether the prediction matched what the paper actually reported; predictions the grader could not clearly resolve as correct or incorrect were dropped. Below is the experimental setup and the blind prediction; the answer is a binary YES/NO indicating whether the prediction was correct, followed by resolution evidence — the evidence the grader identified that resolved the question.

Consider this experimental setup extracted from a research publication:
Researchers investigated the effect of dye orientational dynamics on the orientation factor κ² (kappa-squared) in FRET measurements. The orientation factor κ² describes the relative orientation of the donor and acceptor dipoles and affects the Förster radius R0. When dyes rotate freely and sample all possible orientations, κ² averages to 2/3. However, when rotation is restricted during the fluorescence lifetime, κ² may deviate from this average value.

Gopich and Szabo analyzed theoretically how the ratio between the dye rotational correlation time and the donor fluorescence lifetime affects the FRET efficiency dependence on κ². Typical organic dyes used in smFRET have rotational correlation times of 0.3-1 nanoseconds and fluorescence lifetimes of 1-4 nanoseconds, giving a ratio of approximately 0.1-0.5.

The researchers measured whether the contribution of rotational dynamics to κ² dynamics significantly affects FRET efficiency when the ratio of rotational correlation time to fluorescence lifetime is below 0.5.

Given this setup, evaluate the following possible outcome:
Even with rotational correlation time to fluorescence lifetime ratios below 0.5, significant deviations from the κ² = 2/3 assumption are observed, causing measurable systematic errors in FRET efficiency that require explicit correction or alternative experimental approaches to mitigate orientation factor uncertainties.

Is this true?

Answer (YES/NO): NO